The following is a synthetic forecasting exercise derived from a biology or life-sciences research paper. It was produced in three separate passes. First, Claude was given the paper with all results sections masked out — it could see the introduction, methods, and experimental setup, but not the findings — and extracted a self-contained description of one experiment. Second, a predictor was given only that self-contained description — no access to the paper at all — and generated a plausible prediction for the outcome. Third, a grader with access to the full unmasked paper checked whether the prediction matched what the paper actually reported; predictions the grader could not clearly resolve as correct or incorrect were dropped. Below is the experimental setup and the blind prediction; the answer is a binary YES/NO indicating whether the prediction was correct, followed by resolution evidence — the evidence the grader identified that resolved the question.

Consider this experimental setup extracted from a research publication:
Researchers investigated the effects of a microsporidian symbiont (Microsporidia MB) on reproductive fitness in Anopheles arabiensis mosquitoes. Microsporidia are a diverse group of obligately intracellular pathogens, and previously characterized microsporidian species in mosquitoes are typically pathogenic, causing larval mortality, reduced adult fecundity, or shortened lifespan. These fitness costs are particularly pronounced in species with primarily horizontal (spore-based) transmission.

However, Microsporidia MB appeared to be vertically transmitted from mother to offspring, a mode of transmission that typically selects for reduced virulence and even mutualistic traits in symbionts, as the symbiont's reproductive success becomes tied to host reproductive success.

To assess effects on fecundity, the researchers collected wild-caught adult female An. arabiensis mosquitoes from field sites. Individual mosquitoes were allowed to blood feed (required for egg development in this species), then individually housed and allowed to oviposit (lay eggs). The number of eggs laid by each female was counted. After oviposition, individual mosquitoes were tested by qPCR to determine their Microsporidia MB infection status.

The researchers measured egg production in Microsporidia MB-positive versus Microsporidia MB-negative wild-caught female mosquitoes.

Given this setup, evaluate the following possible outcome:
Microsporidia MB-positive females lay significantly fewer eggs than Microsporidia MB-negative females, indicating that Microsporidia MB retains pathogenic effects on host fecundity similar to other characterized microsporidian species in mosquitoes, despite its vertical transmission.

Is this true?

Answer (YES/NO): NO